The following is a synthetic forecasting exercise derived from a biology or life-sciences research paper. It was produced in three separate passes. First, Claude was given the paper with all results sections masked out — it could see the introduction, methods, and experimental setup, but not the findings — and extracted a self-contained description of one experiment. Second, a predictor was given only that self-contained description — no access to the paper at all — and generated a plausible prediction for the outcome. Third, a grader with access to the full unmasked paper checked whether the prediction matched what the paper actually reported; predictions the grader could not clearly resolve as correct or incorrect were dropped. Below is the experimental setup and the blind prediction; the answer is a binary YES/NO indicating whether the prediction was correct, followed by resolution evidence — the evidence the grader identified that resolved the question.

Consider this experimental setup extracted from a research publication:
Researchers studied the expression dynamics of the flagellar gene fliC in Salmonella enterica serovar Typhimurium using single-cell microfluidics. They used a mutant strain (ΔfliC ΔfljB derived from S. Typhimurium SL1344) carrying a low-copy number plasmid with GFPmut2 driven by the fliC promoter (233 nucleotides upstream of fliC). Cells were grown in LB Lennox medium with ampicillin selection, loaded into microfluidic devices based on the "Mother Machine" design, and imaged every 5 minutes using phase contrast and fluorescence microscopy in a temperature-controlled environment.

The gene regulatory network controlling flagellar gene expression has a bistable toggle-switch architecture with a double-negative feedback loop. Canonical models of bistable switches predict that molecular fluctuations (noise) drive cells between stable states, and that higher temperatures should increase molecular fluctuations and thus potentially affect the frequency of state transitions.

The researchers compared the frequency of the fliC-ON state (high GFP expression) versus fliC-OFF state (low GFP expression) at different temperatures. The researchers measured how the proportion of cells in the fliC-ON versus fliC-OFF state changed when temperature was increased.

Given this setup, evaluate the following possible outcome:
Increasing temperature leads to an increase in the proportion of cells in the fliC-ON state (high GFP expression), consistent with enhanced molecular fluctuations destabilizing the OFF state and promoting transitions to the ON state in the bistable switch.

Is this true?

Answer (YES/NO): YES